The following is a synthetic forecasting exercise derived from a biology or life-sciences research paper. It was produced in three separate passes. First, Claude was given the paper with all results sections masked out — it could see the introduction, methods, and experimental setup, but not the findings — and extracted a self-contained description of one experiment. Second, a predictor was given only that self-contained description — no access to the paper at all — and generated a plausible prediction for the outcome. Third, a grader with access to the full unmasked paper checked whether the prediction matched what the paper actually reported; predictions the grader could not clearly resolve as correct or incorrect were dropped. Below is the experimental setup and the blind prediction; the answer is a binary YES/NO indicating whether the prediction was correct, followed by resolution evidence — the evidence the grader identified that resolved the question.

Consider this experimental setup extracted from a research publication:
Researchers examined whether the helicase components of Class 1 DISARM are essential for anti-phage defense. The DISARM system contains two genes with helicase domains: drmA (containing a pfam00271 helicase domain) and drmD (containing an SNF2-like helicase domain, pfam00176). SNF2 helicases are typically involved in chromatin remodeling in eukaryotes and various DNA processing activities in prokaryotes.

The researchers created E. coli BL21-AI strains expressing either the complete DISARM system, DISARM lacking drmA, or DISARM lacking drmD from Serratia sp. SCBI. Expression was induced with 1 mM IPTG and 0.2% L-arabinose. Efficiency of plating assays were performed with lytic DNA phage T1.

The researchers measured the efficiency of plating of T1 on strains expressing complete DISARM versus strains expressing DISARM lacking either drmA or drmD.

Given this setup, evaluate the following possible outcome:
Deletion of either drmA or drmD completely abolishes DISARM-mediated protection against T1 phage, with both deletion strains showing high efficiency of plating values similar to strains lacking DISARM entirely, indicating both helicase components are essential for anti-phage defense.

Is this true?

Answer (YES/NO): NO